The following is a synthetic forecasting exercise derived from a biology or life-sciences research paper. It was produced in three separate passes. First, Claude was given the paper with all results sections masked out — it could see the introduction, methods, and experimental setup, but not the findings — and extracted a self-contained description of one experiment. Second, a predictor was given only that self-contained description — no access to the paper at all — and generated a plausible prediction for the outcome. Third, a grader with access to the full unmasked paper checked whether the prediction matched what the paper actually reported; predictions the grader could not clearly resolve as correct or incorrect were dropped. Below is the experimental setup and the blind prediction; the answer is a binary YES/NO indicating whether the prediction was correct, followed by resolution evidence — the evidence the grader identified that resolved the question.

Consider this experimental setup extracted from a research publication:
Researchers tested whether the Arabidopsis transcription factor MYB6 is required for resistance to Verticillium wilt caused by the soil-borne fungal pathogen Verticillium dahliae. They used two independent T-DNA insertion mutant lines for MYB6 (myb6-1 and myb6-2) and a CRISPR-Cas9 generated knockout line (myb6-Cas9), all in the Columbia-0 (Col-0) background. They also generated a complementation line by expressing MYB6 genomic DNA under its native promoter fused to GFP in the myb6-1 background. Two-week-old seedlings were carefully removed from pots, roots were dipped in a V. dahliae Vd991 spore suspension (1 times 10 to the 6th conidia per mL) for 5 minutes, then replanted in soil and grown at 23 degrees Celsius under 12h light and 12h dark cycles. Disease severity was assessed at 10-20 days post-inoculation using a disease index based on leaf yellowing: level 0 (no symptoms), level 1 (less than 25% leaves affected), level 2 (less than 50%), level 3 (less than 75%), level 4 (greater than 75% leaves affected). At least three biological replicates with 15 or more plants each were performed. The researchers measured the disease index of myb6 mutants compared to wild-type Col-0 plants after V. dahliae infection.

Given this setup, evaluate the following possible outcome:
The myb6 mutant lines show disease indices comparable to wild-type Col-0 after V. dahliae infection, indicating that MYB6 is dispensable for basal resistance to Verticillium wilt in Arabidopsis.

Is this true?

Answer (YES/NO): NO